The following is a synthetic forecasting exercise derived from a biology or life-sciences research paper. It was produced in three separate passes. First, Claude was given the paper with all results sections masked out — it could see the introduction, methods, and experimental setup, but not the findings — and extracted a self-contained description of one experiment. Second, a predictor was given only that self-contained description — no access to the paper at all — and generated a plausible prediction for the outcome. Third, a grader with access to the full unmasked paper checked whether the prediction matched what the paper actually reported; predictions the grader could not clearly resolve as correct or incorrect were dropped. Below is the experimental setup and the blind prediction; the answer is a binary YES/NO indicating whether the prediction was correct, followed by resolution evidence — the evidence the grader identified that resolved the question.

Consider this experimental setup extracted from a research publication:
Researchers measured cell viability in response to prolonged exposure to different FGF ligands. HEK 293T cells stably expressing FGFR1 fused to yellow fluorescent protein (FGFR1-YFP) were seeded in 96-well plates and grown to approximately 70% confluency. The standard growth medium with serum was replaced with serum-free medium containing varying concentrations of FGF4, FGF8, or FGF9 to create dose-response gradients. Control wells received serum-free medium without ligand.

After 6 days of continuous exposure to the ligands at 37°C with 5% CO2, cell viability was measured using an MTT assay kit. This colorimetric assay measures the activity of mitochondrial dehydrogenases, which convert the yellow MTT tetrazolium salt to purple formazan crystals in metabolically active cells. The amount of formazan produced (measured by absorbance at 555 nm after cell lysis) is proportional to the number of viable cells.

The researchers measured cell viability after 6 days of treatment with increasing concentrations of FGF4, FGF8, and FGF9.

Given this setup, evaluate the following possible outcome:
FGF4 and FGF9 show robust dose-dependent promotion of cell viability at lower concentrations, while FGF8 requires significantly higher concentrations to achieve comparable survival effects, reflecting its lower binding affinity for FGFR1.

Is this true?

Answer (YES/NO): NO